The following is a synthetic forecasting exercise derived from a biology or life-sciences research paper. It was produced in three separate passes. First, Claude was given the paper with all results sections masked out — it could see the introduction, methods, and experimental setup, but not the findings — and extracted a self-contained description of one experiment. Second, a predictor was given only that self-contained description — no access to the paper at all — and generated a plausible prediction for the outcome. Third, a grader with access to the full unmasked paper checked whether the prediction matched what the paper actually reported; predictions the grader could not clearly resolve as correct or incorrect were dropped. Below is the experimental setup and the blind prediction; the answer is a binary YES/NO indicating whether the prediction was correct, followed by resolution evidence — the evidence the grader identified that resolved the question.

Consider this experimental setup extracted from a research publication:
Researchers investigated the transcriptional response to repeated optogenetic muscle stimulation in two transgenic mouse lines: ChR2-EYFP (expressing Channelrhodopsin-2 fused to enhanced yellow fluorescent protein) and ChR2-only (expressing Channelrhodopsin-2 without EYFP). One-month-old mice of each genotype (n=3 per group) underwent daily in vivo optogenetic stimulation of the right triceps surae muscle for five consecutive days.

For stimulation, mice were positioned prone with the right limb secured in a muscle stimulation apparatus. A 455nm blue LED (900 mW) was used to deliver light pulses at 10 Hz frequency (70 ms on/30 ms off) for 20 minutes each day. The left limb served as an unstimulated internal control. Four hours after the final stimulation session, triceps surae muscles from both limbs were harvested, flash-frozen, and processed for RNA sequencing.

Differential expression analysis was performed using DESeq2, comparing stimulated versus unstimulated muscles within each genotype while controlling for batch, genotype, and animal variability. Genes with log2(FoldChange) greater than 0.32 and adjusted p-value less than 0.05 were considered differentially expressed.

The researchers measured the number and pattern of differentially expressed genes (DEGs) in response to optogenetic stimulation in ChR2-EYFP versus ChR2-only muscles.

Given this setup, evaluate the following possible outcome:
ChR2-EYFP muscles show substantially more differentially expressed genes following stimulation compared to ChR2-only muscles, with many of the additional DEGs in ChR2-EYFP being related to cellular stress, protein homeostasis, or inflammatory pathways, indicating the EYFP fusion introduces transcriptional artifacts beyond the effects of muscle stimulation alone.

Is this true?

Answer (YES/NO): NO